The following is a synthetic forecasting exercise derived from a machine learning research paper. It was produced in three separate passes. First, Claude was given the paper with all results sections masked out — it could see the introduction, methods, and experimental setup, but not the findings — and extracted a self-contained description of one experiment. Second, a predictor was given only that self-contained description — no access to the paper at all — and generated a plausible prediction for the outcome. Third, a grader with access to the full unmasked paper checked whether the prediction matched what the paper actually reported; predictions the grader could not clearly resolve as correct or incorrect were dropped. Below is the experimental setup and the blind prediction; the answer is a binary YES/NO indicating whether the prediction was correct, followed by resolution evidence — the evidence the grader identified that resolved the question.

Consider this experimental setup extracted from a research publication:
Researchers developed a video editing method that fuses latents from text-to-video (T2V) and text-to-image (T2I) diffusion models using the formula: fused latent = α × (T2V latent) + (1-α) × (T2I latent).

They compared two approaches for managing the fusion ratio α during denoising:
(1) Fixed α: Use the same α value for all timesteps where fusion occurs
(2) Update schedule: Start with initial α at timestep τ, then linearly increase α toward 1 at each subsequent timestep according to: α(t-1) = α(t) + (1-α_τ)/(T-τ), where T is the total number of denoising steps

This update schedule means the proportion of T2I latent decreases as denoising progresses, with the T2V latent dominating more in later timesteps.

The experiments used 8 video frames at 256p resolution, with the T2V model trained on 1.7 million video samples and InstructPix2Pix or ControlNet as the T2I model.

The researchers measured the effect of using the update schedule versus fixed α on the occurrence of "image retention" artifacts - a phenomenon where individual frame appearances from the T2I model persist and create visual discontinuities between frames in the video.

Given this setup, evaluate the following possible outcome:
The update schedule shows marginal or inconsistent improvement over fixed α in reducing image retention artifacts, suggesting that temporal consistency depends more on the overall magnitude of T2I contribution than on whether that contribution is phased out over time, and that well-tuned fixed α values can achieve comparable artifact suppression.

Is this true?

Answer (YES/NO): NO